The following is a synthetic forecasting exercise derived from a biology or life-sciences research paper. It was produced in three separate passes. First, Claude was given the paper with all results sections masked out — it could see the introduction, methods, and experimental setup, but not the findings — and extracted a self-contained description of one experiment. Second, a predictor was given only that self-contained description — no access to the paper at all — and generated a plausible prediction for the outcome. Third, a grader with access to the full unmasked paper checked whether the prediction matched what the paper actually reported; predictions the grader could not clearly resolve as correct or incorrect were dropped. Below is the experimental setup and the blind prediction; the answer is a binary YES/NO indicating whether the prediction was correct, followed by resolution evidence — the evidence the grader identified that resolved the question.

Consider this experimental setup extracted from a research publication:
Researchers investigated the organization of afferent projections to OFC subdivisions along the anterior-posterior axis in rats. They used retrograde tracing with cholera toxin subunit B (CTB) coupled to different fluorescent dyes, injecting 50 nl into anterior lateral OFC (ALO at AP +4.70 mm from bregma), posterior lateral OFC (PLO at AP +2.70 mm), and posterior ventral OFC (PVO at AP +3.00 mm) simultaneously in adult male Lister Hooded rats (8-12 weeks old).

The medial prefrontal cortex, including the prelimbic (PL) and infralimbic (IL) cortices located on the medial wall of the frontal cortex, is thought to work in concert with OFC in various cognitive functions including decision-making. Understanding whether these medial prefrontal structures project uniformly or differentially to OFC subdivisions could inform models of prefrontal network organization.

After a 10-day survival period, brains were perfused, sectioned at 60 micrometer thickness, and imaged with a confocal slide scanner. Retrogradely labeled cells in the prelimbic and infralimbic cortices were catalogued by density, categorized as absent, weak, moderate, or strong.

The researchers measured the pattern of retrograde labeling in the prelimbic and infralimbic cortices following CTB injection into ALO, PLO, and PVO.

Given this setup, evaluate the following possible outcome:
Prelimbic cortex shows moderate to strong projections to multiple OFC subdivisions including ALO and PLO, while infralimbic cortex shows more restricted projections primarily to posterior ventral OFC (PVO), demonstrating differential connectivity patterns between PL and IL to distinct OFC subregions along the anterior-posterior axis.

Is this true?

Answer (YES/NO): NO